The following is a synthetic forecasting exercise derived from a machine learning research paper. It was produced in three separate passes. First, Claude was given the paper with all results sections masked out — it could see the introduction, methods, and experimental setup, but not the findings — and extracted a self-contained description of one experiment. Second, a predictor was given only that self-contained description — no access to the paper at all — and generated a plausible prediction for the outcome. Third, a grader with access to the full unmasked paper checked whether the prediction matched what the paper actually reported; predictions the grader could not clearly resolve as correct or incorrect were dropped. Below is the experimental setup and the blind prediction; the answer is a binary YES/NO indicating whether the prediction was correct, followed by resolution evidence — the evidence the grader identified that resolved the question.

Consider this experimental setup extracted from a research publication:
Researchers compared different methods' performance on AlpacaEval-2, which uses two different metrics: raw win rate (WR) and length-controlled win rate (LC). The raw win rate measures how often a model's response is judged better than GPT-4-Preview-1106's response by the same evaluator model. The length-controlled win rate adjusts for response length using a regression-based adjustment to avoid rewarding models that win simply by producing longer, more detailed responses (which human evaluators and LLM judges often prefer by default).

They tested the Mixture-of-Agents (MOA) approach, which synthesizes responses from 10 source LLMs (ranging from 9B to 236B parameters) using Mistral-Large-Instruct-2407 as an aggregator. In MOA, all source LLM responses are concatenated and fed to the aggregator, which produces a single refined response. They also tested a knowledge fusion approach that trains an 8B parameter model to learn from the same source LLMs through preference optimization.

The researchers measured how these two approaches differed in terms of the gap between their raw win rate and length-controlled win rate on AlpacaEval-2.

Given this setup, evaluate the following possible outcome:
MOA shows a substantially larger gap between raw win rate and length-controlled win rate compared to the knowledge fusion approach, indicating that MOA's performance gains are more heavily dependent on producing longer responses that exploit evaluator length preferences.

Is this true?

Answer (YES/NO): YES